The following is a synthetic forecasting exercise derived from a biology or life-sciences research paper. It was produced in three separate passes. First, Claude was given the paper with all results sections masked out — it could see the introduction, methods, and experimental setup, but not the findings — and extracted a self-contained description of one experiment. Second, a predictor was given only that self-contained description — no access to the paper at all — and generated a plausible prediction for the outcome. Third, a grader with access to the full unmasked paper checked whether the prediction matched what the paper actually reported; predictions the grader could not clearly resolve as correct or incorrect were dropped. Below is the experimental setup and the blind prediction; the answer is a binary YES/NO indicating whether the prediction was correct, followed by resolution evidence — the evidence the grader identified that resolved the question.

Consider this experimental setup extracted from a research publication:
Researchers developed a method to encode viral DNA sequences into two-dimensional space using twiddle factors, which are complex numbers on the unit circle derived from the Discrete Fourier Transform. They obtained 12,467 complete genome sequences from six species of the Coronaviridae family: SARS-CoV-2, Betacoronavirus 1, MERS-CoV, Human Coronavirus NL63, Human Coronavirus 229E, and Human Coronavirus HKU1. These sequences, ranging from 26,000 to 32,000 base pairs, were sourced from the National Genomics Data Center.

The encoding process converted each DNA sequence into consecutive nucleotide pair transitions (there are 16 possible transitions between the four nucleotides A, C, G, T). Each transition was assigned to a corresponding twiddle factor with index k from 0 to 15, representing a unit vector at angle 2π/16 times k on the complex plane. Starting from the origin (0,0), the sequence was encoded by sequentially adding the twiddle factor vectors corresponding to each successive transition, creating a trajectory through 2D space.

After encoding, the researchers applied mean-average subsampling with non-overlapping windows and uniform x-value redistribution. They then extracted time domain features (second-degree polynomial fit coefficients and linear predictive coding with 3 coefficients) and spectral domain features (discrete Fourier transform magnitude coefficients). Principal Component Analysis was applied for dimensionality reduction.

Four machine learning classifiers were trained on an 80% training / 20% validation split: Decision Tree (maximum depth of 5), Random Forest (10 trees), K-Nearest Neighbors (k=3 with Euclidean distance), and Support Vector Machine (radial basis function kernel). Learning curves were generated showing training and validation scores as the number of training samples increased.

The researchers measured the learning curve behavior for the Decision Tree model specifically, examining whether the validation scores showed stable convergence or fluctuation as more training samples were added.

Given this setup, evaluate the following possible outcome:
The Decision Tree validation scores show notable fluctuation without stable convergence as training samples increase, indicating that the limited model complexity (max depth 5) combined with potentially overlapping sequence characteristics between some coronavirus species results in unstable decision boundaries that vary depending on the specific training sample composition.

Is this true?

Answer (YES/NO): NO